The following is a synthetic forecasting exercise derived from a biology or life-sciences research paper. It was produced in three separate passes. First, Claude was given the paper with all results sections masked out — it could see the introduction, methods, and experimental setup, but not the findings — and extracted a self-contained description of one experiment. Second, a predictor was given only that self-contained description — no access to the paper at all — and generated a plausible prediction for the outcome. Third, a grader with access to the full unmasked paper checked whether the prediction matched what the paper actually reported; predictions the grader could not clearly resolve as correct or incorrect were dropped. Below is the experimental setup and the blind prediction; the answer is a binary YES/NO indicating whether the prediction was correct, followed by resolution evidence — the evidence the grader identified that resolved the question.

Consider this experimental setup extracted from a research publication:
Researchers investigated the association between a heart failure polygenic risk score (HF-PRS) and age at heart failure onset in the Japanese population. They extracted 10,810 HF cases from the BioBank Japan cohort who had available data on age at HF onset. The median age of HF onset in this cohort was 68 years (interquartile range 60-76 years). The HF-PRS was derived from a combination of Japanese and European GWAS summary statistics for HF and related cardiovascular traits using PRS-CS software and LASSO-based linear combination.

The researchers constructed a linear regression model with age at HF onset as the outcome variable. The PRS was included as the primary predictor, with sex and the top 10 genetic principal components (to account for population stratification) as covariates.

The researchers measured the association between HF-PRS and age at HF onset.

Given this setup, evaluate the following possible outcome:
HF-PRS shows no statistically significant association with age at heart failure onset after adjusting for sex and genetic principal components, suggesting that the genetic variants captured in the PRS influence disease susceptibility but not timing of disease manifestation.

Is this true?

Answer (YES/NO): NO